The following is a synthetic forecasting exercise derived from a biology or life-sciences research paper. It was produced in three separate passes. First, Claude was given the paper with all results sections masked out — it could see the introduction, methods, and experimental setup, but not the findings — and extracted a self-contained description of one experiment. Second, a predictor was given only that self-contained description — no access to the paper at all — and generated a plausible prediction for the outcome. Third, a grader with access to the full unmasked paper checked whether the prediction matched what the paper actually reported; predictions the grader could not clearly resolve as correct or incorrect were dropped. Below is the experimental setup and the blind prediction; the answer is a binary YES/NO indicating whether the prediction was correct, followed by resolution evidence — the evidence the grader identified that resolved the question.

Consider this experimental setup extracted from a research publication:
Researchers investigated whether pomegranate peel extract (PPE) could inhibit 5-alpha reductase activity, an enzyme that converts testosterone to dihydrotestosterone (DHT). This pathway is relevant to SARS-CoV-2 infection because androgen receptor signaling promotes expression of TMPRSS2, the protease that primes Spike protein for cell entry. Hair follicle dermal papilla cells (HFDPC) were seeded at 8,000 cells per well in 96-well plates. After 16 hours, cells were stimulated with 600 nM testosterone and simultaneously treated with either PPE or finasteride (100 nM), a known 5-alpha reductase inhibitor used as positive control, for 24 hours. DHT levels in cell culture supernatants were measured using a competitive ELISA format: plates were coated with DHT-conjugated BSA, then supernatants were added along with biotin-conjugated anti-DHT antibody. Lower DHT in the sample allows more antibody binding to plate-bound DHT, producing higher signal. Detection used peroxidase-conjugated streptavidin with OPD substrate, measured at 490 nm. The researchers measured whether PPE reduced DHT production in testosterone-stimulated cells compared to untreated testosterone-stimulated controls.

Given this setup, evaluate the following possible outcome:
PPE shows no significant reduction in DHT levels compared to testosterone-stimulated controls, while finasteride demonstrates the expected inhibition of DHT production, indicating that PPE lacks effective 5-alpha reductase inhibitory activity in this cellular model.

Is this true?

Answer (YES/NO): NO